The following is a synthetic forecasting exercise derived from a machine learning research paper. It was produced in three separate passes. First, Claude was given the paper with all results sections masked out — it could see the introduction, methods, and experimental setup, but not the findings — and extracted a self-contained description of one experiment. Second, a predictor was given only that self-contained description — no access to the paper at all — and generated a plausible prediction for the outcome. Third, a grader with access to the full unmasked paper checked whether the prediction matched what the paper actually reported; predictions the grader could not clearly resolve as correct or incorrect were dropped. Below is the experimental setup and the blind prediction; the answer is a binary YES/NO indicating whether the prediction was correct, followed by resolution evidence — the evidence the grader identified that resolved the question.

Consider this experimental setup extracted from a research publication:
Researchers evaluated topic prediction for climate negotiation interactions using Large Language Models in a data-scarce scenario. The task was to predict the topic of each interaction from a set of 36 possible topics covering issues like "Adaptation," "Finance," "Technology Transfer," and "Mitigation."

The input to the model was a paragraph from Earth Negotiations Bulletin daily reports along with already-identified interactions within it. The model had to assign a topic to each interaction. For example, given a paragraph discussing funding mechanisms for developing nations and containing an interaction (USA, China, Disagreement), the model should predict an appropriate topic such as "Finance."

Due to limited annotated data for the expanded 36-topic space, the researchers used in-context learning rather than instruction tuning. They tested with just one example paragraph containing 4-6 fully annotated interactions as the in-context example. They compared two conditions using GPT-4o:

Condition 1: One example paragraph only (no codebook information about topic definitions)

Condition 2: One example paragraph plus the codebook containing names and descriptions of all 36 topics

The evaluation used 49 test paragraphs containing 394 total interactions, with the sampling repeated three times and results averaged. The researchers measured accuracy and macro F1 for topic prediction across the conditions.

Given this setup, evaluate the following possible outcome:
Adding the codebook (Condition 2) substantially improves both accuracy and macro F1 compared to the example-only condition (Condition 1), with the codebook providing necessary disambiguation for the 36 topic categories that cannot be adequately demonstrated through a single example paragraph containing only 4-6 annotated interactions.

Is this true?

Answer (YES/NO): YES